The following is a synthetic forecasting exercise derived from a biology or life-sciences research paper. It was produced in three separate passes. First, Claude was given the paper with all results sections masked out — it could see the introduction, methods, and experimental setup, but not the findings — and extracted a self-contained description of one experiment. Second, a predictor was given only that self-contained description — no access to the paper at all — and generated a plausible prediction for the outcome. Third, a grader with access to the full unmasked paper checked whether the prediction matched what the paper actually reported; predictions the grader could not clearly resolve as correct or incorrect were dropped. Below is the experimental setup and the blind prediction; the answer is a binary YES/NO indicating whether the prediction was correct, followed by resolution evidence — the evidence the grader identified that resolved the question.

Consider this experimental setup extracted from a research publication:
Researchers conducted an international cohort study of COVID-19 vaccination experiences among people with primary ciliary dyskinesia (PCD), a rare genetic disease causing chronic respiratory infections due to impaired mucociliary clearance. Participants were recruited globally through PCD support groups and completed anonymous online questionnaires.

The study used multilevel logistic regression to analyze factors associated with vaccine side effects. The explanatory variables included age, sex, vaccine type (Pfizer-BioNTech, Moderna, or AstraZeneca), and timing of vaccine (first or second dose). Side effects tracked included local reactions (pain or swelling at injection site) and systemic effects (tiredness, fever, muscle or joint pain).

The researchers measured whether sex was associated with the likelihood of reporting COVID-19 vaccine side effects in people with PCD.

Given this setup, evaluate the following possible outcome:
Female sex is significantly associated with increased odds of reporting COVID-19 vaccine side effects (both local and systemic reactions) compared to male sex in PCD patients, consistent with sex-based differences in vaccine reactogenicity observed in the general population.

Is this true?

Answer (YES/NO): NO